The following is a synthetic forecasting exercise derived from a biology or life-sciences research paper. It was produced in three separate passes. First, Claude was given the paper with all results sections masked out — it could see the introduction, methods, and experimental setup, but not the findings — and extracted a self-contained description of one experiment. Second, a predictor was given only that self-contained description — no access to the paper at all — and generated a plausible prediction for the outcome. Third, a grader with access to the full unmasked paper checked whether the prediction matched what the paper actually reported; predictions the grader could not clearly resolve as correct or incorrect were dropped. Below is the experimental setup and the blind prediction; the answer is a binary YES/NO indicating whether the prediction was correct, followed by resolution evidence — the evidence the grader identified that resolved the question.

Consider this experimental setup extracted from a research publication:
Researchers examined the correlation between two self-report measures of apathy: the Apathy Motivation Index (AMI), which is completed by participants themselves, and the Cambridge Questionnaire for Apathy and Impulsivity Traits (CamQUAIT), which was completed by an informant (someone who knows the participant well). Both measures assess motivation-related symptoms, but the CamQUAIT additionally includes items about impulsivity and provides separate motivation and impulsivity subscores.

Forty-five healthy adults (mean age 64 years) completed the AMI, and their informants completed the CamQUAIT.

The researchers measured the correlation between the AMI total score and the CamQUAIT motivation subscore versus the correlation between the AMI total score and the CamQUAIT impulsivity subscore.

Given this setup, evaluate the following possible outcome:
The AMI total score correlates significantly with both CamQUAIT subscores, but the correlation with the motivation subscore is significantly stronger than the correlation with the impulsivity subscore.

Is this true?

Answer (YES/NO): NO